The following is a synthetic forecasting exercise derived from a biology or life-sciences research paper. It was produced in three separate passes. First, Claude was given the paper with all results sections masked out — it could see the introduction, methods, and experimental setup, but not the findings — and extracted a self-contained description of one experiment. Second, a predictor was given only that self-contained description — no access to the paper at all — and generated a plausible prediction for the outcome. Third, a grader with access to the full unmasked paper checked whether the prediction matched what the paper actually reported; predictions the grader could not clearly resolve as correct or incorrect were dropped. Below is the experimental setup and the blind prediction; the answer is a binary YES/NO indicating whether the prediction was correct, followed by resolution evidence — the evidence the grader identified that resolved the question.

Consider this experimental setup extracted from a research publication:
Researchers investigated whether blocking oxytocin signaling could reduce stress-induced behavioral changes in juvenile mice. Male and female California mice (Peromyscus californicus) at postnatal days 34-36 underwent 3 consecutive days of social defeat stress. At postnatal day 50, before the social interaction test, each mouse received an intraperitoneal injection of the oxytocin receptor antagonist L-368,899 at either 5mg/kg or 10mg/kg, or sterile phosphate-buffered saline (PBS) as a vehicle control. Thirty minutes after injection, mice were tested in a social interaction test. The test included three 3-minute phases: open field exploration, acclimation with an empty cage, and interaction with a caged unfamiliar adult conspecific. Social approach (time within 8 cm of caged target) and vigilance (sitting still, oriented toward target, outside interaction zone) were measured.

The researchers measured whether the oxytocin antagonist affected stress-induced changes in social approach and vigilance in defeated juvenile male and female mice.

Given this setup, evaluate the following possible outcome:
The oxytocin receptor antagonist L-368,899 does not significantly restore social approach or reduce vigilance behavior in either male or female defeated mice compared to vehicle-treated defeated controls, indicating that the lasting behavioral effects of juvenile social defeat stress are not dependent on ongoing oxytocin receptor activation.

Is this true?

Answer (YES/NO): NO